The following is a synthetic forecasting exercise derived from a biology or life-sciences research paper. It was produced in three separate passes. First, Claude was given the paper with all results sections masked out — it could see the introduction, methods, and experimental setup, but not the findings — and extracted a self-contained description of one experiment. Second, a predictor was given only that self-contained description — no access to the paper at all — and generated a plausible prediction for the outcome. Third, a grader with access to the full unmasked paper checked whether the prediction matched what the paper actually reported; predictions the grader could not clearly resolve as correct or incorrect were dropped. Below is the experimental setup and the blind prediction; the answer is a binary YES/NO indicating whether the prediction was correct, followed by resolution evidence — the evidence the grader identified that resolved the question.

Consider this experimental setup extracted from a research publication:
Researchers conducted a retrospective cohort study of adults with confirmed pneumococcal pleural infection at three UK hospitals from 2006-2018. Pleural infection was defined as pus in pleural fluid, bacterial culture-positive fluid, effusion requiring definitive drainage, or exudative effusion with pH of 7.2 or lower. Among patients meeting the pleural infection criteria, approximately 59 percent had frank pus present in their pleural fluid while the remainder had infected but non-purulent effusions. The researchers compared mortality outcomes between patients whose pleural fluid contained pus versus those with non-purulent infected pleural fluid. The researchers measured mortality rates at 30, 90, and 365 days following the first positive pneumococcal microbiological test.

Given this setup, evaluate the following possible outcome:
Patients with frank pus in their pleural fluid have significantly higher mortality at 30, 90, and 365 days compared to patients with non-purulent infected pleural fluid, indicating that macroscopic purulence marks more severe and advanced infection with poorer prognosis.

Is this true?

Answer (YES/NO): NO